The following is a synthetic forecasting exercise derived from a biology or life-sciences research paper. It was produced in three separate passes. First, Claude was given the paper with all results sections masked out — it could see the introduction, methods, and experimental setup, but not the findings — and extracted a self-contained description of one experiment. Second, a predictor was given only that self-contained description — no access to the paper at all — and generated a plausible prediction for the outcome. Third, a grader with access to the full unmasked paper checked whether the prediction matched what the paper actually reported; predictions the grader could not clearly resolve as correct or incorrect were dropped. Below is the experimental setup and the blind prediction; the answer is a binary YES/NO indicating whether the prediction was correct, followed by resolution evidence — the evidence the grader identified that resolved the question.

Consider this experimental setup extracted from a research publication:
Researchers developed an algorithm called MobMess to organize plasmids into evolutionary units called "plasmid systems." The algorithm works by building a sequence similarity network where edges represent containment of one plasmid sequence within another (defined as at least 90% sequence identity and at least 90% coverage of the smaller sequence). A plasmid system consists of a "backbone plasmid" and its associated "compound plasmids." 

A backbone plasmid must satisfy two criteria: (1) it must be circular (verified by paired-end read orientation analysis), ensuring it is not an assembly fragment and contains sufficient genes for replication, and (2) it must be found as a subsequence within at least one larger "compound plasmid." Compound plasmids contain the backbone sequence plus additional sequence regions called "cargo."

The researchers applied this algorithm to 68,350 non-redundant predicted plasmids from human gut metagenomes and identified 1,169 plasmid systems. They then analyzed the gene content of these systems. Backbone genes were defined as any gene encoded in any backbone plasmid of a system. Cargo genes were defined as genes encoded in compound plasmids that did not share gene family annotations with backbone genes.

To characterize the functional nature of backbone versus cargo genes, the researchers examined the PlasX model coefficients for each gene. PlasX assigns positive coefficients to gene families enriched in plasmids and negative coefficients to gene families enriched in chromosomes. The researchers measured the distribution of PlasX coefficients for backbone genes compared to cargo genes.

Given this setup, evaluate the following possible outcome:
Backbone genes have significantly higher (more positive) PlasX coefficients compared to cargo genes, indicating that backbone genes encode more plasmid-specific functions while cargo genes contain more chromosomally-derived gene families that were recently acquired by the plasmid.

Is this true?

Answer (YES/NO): YES